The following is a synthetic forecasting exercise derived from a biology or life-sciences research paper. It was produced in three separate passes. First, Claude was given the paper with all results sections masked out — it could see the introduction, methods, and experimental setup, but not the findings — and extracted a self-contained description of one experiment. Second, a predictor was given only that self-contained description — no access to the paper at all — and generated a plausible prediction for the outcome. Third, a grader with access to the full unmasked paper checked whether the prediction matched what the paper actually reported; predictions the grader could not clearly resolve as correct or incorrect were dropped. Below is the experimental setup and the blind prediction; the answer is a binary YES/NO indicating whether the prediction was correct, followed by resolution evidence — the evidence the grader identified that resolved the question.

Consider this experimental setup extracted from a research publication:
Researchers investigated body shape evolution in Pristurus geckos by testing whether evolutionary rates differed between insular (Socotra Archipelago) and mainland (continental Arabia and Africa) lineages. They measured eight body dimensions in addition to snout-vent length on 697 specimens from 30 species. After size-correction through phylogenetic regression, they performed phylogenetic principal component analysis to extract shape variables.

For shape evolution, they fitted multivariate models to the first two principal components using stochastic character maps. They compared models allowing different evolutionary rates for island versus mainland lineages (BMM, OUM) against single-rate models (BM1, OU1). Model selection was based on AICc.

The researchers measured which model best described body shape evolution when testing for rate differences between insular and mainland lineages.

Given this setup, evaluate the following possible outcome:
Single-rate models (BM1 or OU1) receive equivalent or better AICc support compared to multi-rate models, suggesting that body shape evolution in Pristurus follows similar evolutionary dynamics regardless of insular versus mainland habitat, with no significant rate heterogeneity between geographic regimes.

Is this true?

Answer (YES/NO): YES